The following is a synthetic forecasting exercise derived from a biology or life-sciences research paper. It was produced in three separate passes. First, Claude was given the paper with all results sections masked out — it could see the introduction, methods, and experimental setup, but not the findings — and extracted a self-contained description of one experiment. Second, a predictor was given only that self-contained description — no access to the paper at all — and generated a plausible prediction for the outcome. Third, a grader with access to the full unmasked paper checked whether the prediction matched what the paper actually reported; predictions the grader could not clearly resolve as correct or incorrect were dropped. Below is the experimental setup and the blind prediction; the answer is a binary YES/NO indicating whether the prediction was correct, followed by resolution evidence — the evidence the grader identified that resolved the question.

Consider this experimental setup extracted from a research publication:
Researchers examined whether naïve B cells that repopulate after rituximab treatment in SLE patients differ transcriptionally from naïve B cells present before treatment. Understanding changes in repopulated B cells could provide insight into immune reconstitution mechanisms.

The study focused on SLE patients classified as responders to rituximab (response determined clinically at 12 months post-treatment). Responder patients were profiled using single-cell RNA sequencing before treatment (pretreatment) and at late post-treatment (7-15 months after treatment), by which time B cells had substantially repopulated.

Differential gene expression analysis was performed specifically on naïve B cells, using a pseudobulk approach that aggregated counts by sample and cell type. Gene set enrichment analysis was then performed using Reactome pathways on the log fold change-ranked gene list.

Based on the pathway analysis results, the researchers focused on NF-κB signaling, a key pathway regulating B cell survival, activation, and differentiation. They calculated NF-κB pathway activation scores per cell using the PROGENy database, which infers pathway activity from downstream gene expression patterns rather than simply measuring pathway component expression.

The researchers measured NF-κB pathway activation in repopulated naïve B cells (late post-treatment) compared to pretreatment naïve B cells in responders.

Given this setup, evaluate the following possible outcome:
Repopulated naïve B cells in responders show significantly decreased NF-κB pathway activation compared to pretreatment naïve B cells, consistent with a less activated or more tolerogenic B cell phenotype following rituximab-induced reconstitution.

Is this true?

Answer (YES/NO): YES